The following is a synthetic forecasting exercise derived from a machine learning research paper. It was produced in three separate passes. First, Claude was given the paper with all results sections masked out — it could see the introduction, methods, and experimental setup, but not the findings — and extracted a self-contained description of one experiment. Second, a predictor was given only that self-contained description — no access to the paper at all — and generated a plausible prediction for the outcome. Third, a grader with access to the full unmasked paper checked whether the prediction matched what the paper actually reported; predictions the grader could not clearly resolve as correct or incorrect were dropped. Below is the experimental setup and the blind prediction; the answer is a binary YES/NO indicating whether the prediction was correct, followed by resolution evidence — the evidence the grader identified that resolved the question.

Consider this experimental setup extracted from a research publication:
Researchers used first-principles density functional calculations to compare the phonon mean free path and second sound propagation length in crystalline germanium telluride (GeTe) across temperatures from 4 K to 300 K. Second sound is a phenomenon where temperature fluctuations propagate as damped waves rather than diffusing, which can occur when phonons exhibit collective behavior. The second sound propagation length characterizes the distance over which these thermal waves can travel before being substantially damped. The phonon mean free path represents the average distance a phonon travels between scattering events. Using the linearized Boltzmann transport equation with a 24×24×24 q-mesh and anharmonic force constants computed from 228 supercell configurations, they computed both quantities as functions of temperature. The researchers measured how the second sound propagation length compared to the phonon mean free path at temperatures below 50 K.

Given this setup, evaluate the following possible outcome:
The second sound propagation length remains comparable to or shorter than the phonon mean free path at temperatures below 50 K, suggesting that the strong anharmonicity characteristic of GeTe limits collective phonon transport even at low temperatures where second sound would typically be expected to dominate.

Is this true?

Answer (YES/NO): NO